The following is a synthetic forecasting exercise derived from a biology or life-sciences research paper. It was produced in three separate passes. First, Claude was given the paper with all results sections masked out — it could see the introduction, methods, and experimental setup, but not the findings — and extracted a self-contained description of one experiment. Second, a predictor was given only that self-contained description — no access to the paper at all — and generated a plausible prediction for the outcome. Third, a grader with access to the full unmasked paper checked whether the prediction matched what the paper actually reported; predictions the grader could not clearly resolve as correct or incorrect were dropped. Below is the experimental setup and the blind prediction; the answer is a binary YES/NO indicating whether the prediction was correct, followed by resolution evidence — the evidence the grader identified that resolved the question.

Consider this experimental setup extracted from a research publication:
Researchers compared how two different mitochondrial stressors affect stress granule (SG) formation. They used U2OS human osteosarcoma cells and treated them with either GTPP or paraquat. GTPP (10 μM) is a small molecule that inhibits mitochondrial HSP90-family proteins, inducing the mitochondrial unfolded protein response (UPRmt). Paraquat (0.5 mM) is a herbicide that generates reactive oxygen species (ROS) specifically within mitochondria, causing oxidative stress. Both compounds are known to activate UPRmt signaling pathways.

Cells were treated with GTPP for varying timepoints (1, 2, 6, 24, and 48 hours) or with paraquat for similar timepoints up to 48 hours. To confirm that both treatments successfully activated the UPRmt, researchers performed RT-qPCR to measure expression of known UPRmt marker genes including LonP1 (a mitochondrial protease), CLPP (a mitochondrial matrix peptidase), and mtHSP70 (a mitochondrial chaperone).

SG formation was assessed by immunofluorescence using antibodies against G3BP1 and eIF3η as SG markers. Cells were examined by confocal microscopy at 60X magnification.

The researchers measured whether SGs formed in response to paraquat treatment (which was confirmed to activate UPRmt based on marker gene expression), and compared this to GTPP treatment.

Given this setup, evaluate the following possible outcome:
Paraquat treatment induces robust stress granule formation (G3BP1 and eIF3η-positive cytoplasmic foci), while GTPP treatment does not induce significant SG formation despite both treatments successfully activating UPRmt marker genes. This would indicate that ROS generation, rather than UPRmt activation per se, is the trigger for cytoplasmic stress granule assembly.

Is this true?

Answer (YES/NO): NO